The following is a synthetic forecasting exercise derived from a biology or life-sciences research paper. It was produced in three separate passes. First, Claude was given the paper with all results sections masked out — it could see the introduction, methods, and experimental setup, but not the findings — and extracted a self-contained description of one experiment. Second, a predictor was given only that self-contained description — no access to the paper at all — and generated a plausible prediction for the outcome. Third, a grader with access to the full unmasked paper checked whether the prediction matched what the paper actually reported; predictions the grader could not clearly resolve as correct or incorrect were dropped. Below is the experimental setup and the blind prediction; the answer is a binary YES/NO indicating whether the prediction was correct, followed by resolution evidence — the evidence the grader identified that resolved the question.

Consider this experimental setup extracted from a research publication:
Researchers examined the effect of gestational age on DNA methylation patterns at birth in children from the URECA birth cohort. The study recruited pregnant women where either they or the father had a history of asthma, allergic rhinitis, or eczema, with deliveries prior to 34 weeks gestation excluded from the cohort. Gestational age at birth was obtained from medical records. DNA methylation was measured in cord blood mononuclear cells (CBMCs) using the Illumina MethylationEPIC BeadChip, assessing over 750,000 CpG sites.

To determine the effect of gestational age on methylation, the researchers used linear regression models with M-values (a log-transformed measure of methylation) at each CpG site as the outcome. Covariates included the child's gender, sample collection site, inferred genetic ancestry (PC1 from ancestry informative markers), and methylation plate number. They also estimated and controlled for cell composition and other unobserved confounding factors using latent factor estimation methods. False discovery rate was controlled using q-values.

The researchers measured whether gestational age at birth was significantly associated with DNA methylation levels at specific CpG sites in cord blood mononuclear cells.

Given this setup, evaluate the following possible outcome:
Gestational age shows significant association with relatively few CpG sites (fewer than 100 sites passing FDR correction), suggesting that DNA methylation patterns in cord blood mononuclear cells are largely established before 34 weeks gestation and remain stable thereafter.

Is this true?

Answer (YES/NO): NO